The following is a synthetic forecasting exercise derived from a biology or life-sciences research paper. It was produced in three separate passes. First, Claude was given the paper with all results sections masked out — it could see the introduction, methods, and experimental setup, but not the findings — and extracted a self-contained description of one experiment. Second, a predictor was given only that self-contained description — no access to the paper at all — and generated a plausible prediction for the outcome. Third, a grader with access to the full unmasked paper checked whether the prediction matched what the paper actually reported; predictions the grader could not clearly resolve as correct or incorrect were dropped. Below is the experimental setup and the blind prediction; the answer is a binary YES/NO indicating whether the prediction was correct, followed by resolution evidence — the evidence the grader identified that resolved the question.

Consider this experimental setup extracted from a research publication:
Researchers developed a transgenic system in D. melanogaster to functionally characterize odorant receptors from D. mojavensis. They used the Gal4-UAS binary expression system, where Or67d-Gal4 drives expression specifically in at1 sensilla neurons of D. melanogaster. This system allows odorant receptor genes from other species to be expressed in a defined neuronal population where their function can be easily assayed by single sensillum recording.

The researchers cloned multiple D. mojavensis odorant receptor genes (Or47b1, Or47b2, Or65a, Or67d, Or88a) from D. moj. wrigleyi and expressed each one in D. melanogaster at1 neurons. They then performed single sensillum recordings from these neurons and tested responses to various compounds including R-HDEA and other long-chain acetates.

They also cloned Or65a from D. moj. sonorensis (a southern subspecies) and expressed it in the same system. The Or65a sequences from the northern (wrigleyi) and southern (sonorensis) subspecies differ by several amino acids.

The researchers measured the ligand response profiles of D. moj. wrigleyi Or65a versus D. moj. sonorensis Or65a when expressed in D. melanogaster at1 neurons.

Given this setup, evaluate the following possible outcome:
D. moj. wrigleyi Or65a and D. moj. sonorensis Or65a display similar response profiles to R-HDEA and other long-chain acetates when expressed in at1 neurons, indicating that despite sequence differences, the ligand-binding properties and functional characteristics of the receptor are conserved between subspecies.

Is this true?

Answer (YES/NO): YES